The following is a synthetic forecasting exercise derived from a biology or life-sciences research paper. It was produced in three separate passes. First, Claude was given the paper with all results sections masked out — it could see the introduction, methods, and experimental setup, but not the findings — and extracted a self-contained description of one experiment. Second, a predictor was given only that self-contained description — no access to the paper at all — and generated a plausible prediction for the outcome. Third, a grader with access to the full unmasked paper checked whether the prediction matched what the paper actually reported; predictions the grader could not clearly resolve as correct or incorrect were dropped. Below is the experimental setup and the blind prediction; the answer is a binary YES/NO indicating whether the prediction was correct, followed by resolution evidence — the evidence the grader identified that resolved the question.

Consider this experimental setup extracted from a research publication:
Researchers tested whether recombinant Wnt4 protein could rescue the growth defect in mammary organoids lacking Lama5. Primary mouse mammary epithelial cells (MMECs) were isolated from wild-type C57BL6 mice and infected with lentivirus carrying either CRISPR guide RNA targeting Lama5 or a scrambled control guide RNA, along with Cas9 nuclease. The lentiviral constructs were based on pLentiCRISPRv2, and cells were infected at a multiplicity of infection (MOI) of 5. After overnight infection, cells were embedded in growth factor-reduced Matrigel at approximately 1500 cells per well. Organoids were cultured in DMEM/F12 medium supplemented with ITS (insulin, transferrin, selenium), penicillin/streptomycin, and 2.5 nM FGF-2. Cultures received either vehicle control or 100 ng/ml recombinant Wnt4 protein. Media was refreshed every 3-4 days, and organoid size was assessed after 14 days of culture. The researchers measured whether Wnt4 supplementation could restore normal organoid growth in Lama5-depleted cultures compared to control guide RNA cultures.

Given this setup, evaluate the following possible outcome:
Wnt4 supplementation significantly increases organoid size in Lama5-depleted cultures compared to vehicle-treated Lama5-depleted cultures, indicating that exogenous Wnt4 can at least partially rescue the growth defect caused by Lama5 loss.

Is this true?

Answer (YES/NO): NO